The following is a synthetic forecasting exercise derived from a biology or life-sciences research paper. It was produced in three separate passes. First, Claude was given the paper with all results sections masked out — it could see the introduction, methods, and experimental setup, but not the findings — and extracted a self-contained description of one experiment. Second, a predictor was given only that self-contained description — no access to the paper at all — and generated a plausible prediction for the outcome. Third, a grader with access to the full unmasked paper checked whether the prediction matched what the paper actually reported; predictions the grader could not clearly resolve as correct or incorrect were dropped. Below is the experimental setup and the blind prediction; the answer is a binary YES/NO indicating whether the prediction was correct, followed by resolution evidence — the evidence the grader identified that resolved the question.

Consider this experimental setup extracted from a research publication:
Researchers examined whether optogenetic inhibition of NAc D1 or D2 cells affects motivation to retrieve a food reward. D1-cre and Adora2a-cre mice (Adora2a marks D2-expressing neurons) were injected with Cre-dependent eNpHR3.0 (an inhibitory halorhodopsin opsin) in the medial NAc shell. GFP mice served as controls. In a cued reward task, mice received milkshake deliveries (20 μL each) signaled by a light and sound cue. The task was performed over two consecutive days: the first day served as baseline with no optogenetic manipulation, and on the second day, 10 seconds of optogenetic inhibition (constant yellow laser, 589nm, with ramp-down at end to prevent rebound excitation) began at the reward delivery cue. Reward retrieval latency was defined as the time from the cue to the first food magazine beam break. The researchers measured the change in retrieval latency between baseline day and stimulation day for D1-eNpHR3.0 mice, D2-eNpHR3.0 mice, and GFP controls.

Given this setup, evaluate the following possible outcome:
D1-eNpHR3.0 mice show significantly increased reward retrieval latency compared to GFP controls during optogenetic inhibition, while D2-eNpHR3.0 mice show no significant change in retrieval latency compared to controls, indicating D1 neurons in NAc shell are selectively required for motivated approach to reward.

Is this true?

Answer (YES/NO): YES